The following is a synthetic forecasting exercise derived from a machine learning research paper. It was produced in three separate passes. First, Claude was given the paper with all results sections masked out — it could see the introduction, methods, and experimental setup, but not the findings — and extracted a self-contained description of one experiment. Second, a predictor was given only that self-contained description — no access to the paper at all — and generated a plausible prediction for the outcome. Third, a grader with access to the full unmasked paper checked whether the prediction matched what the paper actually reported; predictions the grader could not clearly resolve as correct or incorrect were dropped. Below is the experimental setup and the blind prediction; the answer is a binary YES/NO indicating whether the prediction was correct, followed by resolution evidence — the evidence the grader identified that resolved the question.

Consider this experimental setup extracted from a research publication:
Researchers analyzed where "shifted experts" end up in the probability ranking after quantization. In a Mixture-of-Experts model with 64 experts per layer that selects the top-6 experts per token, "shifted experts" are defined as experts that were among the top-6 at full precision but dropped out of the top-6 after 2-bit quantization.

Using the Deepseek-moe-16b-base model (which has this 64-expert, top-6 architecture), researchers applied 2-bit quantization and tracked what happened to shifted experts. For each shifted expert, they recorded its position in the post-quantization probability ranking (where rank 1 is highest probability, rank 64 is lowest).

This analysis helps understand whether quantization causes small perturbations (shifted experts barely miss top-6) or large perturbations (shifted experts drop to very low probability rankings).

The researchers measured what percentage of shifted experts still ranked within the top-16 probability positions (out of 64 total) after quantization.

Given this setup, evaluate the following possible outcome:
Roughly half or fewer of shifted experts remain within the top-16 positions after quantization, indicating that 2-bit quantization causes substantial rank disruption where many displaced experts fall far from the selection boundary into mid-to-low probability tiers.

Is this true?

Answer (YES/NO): NO